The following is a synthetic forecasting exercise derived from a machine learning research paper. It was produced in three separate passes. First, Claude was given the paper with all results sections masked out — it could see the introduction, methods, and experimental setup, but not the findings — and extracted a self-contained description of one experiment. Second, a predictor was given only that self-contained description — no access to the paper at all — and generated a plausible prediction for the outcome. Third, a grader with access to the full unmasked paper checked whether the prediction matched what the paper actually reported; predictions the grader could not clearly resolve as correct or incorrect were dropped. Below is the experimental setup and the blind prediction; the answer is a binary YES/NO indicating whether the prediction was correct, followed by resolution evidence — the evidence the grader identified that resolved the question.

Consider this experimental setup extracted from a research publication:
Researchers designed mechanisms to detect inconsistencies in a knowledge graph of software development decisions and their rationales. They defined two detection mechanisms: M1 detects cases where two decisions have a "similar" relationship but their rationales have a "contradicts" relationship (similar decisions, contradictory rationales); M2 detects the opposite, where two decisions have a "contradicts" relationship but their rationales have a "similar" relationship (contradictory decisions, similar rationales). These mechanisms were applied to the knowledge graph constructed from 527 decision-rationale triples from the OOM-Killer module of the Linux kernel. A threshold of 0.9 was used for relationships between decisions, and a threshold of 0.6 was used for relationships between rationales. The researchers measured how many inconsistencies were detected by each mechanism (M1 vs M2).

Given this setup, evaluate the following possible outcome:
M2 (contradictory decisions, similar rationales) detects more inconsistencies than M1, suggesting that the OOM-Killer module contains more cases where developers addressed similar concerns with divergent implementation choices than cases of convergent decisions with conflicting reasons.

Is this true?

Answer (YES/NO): YES